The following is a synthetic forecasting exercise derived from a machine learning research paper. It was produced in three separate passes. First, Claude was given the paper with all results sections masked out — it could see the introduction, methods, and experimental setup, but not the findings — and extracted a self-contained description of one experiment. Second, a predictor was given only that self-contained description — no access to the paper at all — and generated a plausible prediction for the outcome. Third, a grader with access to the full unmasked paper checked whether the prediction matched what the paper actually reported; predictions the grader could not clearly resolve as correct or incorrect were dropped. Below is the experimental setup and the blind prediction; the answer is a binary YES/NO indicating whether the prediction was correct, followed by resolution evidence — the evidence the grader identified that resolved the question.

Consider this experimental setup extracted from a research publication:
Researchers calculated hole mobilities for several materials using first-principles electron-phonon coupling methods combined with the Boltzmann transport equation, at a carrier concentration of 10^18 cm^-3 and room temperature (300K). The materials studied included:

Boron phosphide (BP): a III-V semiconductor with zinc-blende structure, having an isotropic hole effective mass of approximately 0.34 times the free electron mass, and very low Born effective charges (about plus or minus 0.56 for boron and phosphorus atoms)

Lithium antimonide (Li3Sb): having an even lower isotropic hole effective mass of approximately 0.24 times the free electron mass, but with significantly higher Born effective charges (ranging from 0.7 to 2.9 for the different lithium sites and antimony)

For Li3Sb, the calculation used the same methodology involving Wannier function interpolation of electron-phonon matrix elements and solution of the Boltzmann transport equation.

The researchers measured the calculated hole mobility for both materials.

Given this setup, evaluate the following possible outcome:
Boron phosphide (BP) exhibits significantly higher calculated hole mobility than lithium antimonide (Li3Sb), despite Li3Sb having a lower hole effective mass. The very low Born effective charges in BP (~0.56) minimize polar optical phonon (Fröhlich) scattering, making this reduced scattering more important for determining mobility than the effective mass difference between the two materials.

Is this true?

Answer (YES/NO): YES